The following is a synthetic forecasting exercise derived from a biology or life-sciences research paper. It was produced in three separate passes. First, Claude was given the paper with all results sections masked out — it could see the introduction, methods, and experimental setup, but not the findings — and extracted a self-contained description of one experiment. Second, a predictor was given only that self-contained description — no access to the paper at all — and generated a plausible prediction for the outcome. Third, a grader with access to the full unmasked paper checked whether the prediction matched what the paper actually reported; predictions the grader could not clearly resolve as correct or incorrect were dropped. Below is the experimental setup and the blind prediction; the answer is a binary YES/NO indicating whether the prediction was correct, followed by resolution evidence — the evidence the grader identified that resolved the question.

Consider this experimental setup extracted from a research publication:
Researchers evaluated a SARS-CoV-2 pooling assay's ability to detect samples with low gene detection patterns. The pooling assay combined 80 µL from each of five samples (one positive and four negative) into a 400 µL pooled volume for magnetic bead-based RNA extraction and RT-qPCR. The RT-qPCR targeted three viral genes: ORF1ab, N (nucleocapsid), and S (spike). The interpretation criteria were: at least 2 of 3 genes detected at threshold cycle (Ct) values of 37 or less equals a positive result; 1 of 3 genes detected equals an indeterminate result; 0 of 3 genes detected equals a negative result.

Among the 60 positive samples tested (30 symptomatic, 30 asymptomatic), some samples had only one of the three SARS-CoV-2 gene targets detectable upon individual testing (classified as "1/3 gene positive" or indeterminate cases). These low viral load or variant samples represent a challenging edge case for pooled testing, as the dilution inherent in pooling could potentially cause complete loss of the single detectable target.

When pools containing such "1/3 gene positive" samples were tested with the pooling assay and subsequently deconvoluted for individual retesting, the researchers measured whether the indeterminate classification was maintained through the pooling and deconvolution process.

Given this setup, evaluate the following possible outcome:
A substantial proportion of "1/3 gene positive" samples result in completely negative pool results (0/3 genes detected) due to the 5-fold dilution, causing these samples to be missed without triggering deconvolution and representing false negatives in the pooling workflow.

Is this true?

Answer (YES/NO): NO